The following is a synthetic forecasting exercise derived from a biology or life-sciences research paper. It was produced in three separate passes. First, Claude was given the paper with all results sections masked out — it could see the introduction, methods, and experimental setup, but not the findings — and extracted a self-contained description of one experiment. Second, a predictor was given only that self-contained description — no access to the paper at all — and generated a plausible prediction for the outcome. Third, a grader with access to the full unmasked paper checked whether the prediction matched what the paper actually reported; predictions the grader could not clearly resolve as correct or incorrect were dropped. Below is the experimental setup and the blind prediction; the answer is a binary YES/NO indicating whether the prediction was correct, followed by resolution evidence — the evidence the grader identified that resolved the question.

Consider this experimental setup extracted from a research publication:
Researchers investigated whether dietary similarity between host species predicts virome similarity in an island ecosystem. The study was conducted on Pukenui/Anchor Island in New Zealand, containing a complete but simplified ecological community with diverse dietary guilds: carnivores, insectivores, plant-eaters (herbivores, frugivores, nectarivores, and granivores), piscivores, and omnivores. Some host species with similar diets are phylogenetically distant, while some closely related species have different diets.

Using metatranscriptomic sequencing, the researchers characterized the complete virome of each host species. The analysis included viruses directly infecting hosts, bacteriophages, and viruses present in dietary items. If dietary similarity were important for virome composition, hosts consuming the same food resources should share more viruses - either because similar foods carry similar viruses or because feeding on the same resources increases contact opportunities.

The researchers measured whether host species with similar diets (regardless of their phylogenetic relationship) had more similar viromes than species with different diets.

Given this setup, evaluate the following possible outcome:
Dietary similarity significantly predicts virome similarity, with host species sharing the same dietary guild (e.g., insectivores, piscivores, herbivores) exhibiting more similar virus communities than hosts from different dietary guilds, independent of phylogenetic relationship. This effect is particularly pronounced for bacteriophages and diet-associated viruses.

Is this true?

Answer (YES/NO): NO